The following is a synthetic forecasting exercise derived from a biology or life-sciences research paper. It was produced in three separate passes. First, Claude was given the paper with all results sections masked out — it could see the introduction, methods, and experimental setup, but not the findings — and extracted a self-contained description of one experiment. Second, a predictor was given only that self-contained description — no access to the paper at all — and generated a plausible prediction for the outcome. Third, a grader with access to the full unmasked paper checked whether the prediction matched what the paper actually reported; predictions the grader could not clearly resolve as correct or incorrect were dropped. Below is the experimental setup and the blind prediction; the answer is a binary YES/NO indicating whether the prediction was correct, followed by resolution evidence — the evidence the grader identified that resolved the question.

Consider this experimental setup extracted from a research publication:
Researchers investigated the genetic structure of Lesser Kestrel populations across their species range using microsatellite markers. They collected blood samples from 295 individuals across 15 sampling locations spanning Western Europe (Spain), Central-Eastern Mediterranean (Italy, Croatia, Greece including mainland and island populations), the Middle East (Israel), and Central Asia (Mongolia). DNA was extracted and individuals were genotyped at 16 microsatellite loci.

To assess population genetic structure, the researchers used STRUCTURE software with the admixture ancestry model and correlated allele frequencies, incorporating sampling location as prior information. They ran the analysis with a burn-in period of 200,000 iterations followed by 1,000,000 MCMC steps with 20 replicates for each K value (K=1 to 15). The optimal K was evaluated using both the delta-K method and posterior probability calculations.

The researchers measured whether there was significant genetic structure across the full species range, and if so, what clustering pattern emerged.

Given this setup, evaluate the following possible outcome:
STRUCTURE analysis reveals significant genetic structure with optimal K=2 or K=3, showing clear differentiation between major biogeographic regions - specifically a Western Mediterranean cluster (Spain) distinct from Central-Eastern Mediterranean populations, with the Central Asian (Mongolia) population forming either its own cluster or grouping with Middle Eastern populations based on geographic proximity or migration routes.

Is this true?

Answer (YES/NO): NO